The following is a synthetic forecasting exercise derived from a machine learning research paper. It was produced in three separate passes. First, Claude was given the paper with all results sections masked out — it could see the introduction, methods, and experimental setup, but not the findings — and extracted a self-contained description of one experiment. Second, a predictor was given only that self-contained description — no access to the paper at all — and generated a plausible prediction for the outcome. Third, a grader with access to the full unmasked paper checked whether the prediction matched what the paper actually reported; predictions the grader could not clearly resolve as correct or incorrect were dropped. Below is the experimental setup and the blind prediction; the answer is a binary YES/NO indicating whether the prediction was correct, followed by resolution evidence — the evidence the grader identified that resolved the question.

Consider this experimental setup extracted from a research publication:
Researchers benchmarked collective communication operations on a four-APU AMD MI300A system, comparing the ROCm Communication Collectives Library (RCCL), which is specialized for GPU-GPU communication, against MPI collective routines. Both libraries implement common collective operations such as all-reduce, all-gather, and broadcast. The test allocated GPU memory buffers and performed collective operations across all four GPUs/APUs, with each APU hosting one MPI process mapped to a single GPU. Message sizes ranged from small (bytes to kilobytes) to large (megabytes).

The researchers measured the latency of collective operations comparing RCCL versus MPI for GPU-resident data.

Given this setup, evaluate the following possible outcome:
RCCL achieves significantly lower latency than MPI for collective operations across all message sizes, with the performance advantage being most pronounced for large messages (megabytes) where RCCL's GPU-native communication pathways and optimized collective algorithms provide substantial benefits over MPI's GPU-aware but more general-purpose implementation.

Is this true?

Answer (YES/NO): NO